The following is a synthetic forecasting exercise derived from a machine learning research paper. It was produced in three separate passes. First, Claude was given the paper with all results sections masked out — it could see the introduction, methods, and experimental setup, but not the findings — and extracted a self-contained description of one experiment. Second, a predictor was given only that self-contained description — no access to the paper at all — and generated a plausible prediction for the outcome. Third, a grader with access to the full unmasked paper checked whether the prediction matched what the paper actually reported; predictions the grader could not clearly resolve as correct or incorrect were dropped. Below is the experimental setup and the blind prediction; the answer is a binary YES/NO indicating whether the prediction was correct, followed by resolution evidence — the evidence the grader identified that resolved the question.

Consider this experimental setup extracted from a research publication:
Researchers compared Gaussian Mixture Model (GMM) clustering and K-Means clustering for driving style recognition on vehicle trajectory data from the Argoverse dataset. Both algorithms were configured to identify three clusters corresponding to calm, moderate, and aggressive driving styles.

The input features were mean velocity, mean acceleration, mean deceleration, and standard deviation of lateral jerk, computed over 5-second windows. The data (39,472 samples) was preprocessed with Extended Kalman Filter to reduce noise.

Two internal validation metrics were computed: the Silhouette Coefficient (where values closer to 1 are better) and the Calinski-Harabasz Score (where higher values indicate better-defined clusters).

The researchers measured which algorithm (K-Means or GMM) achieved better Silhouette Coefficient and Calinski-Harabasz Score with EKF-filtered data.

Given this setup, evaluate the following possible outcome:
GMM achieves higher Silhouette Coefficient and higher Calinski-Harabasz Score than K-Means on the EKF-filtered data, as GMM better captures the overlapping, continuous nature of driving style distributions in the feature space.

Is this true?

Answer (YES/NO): NO